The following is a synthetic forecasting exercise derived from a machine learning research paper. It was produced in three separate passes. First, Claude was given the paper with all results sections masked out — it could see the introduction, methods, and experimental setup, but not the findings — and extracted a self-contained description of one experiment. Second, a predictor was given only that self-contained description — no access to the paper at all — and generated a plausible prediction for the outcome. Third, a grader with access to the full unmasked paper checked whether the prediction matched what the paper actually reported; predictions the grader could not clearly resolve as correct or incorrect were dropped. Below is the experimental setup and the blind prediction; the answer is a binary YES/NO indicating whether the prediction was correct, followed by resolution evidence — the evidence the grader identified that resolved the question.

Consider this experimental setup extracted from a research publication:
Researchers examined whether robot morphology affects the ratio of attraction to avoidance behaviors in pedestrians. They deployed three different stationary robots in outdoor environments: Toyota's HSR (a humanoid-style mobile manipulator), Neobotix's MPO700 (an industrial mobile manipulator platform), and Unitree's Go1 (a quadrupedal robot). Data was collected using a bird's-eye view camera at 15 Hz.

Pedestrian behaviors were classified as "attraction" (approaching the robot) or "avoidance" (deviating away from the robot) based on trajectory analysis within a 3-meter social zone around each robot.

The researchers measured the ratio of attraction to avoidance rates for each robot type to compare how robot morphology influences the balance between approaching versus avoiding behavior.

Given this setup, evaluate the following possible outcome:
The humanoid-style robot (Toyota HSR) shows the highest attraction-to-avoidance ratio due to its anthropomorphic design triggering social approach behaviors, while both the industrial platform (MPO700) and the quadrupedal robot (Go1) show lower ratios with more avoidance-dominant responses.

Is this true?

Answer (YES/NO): NO